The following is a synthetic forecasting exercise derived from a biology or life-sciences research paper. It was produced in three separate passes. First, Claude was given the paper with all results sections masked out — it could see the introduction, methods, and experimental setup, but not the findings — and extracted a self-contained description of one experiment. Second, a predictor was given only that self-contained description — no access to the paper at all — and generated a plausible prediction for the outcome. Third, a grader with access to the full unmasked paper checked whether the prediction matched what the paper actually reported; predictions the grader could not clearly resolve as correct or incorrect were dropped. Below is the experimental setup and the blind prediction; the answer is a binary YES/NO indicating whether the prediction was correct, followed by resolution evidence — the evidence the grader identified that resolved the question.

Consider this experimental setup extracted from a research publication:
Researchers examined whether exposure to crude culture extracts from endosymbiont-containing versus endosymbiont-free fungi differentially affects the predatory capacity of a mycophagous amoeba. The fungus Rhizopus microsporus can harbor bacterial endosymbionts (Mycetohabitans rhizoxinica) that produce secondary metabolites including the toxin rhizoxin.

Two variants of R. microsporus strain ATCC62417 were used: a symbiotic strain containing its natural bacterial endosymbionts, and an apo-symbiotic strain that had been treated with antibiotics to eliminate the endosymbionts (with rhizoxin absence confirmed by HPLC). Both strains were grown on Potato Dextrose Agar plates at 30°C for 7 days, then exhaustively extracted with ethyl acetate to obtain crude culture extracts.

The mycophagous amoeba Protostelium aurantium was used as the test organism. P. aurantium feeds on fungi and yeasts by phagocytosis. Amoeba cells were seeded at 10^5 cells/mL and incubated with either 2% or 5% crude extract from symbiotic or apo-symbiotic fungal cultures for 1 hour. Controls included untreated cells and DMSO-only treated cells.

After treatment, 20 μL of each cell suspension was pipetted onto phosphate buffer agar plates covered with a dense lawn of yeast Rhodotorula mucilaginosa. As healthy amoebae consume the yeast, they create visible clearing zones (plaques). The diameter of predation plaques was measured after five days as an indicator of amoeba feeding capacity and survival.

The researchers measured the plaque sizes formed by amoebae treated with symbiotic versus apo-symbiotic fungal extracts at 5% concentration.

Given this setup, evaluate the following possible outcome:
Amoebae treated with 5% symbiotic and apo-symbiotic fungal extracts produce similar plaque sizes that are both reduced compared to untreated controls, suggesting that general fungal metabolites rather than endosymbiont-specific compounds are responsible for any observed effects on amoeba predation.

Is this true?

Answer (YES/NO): NO